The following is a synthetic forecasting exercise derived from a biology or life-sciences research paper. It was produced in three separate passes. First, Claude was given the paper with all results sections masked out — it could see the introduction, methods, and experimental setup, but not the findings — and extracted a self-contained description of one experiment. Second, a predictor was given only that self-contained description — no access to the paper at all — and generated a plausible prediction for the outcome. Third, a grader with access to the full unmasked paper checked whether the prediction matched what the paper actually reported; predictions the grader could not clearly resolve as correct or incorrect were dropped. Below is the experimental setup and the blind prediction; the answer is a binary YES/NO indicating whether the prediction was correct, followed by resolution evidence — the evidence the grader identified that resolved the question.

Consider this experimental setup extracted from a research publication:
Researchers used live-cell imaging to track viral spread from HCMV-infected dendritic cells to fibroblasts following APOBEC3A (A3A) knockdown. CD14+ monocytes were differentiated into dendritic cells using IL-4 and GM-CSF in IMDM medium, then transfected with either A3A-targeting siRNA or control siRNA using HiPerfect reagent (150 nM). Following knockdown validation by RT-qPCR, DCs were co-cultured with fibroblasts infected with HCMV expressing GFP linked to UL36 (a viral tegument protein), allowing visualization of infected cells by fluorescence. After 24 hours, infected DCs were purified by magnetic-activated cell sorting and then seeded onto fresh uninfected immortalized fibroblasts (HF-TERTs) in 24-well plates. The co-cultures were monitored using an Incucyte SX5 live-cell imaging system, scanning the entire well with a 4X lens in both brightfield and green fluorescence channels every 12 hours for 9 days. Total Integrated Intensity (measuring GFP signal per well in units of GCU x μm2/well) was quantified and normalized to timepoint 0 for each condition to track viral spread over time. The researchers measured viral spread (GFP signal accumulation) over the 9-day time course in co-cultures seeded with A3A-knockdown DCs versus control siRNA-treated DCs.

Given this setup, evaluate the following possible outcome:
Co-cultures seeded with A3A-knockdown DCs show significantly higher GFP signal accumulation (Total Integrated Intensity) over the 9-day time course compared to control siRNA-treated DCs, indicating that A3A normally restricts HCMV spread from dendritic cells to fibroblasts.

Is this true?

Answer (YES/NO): YES